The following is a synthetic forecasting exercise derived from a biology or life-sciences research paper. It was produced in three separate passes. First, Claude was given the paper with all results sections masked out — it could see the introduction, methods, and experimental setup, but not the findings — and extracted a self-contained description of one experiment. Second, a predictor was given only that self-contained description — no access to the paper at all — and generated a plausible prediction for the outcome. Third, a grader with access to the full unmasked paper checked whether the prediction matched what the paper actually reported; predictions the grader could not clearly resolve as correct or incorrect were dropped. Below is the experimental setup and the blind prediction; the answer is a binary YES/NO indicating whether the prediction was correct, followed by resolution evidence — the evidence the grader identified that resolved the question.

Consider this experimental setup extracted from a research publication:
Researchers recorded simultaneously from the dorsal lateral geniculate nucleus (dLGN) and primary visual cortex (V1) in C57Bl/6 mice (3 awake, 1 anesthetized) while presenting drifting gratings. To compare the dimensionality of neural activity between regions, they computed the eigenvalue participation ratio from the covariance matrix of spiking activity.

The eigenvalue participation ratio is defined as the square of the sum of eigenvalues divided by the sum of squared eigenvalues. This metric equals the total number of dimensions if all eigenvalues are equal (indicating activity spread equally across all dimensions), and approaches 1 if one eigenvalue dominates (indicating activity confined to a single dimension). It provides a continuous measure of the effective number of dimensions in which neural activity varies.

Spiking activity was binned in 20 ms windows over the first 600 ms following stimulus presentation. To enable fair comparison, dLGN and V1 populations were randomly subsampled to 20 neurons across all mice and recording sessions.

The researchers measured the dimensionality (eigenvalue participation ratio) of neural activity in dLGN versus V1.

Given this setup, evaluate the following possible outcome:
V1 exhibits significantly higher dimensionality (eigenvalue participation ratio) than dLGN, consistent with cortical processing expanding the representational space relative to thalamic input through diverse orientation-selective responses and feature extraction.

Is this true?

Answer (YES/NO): NO